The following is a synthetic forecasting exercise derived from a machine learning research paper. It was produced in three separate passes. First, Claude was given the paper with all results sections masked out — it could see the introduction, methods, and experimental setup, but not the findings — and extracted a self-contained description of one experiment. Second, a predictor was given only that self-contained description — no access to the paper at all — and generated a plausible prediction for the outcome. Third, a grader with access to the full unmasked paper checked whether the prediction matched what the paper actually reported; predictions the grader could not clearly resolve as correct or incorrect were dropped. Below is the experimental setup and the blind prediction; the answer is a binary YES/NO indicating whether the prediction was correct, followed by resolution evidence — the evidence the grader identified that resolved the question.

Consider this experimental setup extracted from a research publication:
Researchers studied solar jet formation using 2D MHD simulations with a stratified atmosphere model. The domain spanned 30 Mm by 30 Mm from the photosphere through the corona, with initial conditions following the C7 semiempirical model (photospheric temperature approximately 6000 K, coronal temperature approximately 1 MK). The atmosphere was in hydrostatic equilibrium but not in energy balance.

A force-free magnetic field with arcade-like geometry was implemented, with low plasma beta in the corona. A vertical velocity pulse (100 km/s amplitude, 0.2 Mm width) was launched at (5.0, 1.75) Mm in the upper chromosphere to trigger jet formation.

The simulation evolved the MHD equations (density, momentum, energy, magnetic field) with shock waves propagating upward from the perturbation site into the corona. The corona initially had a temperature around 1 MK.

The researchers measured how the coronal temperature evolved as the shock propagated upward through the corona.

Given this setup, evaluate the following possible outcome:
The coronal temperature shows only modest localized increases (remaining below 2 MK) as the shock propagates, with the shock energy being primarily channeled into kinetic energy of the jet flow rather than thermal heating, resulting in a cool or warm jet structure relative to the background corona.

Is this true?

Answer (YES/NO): NO